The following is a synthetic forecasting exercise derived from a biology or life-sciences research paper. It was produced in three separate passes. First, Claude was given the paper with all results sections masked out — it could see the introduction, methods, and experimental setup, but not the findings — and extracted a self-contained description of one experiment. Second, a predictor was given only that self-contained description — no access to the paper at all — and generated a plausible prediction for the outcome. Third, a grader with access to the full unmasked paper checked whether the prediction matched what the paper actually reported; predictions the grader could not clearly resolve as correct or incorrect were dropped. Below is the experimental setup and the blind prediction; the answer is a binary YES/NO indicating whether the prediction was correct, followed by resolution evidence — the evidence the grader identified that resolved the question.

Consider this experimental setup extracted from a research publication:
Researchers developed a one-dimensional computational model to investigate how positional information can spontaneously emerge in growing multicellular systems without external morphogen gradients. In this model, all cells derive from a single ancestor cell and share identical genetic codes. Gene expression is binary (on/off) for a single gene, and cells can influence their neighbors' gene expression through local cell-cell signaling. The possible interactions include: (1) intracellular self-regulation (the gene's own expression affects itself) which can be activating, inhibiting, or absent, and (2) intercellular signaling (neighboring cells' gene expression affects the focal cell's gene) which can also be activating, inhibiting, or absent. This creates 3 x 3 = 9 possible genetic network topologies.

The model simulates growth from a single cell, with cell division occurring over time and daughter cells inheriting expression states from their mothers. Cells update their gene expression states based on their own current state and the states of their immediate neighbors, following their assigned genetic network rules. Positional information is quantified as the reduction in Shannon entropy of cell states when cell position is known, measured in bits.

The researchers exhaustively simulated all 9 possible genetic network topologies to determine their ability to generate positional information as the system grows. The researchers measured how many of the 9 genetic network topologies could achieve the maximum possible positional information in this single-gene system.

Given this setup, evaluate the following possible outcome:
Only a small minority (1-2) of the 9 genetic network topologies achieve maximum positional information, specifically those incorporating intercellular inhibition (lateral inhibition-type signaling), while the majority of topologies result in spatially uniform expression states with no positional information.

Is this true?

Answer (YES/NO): YES